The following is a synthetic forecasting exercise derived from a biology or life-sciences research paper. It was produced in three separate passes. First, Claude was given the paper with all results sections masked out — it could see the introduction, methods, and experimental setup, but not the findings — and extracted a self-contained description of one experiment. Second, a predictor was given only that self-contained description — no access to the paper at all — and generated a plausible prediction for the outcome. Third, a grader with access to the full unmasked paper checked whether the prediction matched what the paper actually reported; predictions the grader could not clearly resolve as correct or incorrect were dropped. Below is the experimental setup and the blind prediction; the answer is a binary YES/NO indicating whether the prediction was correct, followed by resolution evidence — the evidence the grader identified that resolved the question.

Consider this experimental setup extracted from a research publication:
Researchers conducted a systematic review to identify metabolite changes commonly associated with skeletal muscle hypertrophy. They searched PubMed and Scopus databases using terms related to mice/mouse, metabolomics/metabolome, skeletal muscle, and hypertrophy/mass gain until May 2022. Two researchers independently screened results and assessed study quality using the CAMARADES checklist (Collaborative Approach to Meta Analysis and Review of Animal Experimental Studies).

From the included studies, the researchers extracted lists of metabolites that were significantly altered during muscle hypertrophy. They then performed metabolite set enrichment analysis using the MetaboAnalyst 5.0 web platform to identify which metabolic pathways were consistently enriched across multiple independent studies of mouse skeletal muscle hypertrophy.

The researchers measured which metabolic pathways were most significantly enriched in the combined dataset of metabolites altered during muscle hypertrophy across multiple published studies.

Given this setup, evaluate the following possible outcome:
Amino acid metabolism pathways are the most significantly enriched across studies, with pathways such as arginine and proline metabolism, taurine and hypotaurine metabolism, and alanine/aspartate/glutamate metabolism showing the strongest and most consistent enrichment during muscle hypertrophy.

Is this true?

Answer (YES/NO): NO